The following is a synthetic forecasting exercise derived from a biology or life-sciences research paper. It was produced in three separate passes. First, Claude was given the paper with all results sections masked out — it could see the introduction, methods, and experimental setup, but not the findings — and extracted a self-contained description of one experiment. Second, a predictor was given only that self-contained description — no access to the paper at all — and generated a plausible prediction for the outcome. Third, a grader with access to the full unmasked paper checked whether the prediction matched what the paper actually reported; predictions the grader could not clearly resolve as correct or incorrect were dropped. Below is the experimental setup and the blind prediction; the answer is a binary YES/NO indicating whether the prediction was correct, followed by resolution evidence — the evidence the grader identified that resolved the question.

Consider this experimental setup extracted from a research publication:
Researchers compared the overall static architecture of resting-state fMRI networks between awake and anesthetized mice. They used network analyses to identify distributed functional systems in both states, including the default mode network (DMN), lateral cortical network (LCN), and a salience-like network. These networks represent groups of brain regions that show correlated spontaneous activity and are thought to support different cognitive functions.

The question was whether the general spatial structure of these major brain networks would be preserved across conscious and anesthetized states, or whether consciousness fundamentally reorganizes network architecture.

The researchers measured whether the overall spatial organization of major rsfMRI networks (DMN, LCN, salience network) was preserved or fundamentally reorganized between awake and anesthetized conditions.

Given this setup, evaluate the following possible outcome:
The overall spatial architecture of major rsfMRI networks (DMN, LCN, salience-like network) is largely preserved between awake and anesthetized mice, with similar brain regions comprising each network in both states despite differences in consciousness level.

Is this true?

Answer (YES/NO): YES